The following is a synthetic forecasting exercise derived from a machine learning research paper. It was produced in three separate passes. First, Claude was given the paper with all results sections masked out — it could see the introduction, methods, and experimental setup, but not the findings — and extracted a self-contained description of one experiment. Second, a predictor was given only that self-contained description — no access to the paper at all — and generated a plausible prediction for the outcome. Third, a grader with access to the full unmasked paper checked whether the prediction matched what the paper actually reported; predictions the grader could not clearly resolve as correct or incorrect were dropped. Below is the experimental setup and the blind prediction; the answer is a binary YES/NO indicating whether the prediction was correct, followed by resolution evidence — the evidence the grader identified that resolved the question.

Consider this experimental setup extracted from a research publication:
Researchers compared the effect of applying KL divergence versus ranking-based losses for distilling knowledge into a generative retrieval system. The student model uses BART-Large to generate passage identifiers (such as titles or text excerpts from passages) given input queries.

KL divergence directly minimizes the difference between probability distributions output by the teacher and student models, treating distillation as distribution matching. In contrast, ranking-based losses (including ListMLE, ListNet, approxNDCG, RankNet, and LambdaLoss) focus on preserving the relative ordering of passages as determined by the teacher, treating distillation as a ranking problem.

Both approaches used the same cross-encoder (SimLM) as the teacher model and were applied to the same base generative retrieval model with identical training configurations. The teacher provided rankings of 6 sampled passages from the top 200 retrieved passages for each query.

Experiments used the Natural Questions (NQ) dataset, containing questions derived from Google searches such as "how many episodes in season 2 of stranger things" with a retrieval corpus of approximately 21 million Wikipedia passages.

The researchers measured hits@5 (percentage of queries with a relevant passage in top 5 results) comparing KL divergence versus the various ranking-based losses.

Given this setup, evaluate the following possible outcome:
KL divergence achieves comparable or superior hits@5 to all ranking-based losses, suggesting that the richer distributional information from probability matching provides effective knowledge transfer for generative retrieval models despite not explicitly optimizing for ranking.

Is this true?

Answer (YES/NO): YES